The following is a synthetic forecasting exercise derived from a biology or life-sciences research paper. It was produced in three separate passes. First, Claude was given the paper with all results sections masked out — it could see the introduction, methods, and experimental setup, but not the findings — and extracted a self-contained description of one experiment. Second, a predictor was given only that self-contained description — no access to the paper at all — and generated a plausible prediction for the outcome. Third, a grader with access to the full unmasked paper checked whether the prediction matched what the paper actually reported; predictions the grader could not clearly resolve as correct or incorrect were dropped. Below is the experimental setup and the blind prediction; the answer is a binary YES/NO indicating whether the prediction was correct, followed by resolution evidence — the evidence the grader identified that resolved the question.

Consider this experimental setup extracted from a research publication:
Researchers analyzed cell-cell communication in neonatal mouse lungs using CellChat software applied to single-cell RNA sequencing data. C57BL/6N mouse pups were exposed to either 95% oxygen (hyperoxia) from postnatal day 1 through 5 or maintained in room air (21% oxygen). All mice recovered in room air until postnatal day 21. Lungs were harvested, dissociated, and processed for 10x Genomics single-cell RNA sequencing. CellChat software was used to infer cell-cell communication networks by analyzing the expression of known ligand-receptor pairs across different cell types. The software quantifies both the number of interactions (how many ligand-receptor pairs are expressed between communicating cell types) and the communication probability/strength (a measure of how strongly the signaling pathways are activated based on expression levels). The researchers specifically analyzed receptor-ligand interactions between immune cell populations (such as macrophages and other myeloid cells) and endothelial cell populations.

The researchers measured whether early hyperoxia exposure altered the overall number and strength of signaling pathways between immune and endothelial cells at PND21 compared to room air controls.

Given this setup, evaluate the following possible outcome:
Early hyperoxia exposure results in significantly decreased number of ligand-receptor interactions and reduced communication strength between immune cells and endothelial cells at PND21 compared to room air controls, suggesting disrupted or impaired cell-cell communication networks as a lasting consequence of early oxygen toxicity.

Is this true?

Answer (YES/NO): NO